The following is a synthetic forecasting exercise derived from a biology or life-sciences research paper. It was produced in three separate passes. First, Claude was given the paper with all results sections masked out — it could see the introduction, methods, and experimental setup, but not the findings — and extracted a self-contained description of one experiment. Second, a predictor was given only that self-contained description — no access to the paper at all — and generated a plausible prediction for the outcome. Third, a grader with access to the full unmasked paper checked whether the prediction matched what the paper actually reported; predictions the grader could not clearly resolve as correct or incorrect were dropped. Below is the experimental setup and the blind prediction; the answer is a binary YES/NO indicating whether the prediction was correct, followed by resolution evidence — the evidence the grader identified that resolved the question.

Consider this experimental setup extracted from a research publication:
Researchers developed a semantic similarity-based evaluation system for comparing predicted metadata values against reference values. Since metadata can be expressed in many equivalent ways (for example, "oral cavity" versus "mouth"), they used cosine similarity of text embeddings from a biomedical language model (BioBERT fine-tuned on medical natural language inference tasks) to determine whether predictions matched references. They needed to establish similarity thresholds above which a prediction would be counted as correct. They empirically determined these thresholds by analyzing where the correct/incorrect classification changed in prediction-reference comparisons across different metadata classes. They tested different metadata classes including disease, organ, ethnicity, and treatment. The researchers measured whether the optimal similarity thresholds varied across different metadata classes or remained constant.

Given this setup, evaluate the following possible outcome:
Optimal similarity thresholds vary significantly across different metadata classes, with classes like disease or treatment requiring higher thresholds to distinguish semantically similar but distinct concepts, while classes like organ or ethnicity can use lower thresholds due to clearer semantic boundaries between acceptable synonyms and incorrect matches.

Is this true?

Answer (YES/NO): NO